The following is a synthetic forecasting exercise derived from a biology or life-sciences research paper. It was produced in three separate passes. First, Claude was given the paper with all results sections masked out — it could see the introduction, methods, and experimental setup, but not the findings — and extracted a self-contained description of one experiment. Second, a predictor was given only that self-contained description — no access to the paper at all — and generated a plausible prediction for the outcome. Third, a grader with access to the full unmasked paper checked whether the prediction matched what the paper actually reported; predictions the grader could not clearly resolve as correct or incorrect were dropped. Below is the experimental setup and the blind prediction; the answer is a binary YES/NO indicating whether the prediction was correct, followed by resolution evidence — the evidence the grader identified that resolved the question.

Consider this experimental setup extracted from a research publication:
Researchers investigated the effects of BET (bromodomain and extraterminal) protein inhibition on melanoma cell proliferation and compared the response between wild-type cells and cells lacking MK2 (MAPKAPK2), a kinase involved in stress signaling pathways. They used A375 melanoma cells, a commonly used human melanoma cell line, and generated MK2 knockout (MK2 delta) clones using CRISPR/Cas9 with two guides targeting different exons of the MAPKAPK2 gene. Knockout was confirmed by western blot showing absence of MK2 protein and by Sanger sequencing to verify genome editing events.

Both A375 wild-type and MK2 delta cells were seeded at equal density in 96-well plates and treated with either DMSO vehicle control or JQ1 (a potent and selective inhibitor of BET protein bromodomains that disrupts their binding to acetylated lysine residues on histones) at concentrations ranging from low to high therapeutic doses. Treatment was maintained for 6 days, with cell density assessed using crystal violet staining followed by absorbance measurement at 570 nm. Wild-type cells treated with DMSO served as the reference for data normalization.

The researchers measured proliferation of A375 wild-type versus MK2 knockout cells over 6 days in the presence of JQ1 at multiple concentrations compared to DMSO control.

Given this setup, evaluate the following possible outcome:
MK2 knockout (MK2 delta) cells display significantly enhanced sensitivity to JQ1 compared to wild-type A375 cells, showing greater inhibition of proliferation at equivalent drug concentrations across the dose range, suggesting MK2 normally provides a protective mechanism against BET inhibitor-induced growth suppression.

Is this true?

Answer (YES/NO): NO